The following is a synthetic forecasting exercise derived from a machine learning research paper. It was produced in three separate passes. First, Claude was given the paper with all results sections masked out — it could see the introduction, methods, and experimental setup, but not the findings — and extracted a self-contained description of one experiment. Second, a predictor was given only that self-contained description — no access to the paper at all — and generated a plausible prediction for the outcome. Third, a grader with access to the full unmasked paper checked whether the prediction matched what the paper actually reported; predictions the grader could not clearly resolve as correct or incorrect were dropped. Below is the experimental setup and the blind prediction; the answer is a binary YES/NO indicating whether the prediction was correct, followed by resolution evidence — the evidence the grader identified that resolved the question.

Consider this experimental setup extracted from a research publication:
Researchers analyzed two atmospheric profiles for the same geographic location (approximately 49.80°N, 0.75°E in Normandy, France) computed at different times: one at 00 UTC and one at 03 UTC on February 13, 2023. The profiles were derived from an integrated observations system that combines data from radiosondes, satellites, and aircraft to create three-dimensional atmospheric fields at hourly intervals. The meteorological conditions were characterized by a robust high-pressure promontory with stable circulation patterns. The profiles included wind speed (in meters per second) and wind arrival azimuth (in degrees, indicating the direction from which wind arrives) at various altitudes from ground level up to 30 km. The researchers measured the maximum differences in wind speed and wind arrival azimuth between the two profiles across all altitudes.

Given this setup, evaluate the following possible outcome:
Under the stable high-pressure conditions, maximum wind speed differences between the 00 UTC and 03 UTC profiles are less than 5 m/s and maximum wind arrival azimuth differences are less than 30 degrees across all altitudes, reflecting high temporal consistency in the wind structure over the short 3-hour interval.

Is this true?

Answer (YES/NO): YES